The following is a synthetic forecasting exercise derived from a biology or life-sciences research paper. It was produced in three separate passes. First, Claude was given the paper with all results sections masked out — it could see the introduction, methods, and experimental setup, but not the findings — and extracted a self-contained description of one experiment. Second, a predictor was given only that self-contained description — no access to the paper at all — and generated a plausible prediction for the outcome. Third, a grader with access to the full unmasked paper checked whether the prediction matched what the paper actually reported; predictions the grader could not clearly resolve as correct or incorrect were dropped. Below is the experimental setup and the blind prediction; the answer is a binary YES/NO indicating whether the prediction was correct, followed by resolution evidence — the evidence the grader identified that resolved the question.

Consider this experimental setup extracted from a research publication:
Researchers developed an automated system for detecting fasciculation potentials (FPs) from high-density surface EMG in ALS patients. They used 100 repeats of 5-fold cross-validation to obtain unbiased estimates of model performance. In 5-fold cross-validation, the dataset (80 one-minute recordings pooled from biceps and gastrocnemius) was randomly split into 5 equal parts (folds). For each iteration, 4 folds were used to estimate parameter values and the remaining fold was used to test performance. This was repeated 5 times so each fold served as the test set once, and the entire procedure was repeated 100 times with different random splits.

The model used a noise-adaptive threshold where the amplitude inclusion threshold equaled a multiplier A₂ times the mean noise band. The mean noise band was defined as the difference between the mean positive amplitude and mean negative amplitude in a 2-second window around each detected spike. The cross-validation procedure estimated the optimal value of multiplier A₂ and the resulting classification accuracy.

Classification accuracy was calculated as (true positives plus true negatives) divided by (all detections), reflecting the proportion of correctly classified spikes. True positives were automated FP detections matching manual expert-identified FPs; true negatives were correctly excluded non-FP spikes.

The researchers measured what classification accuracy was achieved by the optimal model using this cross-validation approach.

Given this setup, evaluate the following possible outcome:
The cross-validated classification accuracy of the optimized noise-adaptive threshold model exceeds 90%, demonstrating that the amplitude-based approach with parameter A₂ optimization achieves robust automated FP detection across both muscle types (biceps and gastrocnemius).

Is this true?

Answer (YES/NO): NO